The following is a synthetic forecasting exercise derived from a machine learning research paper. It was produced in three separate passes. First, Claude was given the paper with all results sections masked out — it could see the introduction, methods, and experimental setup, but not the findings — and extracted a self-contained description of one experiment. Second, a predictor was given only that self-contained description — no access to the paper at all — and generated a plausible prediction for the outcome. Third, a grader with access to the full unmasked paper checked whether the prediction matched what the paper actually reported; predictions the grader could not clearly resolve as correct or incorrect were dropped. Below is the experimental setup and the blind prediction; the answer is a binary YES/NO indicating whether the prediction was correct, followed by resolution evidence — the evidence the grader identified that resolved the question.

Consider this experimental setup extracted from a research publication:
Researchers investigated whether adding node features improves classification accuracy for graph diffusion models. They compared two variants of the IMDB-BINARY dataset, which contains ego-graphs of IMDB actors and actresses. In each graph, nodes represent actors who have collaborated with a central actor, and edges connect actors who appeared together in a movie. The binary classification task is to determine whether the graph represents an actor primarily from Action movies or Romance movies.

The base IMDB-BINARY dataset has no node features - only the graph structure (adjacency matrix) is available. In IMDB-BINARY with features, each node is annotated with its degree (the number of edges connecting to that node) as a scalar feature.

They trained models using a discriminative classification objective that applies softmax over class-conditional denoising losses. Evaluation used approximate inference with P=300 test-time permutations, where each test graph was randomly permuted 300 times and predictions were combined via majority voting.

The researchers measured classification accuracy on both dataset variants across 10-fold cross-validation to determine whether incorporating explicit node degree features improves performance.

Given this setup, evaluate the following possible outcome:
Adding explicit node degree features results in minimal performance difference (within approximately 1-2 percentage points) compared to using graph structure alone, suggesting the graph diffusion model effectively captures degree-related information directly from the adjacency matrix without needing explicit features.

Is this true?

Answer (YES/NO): NO